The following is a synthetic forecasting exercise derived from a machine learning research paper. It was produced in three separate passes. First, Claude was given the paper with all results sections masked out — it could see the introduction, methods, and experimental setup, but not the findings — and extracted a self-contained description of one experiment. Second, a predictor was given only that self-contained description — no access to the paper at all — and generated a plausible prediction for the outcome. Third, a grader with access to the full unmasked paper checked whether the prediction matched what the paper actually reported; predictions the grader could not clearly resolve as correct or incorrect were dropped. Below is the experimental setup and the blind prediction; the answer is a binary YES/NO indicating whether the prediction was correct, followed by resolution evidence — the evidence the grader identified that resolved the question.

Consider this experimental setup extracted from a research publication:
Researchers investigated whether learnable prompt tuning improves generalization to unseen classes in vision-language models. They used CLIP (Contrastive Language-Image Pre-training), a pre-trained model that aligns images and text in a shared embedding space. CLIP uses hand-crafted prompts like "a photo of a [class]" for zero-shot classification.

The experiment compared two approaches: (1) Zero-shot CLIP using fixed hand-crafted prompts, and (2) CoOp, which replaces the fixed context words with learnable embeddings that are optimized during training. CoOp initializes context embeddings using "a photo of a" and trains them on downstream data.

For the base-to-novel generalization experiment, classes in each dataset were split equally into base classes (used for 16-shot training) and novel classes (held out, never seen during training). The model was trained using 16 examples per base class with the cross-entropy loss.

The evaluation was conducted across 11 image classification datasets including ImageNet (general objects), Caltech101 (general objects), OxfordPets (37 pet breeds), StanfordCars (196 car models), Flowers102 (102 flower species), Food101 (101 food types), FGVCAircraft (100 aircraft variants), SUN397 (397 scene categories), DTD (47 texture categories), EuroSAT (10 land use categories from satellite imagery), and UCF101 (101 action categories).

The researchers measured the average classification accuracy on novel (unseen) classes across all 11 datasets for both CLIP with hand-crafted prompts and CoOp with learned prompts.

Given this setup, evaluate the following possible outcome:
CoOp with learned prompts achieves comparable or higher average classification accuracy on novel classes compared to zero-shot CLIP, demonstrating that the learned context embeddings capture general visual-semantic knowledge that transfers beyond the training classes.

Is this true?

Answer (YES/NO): NO